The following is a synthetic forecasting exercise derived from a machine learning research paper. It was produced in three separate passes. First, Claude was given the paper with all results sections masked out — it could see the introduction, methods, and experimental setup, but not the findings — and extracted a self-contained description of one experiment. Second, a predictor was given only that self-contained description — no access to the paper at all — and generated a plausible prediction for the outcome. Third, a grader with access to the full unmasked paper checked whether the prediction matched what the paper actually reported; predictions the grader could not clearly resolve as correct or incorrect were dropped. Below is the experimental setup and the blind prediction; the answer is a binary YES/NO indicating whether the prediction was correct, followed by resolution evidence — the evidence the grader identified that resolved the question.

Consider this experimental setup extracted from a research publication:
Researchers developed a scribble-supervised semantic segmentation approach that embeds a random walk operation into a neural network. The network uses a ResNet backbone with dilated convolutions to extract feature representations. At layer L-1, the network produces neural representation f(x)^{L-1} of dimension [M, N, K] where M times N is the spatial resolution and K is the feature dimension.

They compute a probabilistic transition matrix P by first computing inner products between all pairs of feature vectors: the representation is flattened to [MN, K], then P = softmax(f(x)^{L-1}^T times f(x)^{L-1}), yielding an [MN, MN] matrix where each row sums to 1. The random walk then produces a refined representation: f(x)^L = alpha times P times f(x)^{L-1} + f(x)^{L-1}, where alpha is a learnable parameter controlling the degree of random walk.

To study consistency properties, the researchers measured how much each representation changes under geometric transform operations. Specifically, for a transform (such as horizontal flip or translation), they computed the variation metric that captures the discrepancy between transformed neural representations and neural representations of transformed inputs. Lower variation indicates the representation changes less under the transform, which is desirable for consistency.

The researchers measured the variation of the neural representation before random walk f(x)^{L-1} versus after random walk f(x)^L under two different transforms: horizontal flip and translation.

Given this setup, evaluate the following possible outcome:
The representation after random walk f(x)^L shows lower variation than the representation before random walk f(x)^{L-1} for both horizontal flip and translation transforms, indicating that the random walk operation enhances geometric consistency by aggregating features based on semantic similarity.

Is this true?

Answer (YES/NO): NO